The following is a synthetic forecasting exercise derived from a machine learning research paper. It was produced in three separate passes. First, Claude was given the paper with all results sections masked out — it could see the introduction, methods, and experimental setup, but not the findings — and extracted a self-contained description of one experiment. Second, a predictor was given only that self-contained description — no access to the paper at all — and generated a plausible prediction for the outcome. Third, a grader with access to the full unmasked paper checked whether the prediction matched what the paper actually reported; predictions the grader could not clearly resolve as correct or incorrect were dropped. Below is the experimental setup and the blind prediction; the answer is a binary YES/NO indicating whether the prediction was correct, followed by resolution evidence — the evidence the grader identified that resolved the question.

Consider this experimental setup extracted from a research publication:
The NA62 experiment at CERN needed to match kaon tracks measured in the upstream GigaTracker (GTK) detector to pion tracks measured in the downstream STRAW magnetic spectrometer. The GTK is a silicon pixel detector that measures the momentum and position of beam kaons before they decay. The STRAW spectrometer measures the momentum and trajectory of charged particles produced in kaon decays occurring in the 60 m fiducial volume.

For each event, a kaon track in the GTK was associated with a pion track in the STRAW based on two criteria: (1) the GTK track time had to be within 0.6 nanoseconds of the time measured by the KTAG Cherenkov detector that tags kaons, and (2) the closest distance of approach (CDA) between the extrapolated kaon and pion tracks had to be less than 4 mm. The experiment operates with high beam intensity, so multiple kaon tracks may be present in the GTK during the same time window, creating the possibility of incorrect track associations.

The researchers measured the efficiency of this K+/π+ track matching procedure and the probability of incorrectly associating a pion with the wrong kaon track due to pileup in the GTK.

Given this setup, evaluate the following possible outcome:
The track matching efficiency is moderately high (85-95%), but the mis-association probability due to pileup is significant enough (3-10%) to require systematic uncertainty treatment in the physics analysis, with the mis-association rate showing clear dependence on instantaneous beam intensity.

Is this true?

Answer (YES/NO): NO